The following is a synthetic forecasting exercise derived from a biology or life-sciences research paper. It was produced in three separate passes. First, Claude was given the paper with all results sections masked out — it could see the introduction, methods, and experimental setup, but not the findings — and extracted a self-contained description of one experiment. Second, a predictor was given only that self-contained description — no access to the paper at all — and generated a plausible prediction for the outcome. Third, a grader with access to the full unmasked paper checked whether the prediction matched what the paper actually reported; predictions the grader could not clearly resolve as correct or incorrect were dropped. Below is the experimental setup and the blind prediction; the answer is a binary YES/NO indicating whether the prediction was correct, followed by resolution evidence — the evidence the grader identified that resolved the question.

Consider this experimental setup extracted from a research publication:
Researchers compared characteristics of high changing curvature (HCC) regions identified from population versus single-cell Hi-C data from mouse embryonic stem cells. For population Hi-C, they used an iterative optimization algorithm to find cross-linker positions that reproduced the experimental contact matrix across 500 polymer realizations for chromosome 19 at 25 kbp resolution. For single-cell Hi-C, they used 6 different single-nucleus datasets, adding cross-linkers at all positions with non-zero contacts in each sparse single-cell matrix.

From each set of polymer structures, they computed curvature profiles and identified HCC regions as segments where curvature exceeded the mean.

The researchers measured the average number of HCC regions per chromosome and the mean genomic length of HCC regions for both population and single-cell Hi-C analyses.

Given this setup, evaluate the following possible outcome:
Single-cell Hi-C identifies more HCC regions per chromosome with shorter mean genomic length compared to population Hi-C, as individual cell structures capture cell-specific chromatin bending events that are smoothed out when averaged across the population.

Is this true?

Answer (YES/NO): NO